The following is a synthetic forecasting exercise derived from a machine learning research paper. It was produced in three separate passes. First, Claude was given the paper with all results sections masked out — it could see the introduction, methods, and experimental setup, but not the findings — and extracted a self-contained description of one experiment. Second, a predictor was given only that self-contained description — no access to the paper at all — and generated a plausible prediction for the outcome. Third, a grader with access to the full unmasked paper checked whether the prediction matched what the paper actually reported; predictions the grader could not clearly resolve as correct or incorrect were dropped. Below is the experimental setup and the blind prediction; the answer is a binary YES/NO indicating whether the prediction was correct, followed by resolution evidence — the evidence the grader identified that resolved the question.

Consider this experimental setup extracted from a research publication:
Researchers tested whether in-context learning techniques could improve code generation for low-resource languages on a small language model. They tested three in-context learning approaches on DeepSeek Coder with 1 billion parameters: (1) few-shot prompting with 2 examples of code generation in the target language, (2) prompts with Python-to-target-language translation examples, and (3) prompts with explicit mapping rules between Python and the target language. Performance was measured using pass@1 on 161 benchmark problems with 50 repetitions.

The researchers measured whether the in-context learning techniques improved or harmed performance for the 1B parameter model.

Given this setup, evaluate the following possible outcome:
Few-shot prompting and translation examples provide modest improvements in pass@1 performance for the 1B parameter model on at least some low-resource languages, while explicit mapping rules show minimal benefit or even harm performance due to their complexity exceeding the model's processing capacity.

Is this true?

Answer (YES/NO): NO